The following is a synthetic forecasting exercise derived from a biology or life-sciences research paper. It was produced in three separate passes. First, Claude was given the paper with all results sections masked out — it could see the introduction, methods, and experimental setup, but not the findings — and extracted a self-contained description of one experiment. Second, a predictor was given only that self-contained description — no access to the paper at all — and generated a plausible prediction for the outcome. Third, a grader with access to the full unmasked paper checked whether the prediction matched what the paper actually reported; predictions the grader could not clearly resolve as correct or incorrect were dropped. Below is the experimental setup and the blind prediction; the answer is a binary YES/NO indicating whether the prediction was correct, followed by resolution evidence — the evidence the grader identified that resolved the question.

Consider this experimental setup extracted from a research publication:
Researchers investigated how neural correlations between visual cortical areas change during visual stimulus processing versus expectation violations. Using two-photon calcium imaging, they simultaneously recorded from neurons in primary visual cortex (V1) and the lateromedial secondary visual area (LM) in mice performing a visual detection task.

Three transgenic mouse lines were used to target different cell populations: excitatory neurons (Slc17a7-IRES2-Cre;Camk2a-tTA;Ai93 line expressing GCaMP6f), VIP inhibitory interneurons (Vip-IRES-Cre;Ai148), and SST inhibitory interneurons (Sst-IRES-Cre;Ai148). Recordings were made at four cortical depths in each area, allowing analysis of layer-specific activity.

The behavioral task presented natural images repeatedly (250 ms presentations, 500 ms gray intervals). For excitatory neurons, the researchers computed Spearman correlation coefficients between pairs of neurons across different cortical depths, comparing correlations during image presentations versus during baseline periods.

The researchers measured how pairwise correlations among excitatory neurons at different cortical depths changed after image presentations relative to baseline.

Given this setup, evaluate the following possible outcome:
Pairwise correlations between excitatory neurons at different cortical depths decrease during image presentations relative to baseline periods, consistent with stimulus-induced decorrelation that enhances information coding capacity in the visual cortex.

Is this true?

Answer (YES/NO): NO